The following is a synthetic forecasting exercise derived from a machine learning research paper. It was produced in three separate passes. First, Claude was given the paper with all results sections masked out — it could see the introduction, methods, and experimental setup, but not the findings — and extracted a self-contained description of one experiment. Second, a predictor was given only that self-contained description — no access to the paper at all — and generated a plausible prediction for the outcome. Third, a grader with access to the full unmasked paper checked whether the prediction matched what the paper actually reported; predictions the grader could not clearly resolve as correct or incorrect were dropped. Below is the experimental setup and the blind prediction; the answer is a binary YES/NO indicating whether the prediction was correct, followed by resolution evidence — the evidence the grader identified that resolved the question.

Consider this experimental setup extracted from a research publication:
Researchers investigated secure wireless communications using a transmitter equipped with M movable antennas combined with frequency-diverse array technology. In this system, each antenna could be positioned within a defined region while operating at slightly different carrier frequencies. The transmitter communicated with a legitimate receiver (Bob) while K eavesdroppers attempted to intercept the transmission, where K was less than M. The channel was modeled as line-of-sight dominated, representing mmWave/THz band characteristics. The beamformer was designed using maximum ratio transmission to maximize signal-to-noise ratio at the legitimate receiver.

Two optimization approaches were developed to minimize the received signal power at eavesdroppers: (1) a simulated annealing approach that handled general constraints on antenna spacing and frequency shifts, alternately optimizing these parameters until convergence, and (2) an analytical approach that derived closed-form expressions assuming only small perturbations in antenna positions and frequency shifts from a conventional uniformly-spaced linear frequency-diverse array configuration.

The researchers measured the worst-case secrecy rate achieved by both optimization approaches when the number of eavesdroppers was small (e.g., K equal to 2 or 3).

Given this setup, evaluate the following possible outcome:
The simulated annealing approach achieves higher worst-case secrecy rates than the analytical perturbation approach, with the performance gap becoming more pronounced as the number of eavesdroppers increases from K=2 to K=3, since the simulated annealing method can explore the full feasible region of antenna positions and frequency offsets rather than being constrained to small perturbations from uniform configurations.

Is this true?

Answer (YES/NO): NO